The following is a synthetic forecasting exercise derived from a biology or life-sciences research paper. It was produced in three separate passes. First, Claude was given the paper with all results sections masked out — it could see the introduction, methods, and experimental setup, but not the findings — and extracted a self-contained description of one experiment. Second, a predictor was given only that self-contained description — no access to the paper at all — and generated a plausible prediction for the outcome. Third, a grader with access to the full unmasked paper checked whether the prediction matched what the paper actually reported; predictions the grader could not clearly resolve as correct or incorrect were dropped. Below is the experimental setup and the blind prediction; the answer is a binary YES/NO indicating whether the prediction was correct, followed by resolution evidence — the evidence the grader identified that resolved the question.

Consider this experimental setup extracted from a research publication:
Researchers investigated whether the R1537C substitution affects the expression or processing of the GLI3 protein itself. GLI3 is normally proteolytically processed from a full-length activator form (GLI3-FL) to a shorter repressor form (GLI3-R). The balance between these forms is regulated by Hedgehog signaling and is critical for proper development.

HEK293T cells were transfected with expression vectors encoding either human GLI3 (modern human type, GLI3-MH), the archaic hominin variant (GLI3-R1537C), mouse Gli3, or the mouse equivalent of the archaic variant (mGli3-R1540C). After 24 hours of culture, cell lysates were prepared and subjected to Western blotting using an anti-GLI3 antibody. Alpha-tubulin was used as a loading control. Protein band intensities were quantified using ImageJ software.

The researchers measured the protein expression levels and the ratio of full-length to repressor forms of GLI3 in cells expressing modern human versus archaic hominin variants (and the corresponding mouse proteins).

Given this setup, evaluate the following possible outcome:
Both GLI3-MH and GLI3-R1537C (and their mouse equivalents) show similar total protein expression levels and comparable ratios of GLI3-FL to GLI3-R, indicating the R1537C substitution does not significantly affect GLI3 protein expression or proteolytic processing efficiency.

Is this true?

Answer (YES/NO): YES